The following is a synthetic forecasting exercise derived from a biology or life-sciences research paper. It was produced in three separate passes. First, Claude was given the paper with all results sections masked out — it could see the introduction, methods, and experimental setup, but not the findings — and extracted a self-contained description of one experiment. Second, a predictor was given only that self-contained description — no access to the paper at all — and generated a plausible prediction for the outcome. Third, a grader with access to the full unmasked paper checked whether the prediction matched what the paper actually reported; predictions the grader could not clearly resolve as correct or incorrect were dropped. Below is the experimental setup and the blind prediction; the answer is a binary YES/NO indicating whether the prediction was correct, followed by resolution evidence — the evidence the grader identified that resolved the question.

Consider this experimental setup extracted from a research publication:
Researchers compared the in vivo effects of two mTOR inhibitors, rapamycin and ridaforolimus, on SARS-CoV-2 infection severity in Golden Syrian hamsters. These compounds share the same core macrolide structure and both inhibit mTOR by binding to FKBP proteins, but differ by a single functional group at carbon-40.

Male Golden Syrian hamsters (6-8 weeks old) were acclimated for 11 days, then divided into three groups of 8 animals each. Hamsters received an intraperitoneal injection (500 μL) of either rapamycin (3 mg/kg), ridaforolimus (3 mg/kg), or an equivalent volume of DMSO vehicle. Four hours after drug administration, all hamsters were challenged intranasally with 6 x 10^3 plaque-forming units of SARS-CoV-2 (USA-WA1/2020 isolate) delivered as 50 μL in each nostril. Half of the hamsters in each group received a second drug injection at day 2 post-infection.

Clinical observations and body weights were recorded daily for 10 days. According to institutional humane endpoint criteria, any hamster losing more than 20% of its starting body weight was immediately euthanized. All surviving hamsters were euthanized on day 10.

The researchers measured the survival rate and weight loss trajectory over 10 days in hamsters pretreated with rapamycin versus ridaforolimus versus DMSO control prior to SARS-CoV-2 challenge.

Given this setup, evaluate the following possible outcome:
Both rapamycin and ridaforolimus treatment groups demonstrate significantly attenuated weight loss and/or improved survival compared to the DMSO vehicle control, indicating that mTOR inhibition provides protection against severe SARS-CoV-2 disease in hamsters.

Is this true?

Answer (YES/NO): NO